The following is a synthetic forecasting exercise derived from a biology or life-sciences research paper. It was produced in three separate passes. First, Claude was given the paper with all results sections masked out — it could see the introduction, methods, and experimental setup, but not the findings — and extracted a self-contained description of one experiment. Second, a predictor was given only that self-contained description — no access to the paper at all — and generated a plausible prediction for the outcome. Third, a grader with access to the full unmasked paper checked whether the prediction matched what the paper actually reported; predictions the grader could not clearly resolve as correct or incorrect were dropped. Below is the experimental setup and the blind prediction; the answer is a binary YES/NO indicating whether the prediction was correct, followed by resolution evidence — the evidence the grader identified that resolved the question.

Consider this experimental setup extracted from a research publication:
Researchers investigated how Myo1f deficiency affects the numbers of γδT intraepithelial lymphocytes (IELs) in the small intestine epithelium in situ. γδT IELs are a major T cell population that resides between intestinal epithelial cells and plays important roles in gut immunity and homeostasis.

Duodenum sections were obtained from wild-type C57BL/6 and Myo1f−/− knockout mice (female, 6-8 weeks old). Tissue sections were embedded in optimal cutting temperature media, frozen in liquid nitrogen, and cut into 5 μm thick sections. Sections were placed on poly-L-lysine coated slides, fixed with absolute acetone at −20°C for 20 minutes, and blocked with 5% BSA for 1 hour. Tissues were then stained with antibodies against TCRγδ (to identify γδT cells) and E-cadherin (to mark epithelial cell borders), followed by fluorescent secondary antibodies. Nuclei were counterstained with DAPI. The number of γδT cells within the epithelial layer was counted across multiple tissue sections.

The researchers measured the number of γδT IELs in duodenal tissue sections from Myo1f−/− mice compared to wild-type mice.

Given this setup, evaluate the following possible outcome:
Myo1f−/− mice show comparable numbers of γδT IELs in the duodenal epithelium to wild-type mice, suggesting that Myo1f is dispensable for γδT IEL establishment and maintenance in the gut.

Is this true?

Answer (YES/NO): NO